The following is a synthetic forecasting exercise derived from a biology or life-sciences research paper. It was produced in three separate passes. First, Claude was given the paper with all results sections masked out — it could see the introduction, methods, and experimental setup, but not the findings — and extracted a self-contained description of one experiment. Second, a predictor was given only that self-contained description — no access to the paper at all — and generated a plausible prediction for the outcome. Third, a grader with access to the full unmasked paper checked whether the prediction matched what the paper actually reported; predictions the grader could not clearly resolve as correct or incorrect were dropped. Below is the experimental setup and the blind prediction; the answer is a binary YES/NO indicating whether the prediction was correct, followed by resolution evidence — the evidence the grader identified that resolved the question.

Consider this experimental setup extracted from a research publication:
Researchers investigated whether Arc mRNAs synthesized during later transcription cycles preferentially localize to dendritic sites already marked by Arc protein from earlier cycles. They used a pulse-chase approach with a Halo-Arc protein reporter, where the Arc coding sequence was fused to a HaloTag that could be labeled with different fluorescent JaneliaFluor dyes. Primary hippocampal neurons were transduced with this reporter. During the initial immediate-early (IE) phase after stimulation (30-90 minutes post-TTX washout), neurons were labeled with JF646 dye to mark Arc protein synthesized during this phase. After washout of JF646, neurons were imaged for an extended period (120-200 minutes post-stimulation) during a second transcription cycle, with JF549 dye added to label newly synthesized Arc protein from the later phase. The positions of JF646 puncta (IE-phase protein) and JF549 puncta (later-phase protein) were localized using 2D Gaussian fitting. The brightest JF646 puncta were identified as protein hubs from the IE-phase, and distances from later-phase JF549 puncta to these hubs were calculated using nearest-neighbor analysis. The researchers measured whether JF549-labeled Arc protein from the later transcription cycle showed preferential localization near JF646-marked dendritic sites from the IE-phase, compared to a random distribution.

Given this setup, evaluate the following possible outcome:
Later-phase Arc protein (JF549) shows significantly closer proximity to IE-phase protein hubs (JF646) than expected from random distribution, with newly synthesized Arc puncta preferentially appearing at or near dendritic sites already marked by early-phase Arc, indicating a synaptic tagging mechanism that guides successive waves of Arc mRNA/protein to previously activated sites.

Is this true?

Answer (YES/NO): YES